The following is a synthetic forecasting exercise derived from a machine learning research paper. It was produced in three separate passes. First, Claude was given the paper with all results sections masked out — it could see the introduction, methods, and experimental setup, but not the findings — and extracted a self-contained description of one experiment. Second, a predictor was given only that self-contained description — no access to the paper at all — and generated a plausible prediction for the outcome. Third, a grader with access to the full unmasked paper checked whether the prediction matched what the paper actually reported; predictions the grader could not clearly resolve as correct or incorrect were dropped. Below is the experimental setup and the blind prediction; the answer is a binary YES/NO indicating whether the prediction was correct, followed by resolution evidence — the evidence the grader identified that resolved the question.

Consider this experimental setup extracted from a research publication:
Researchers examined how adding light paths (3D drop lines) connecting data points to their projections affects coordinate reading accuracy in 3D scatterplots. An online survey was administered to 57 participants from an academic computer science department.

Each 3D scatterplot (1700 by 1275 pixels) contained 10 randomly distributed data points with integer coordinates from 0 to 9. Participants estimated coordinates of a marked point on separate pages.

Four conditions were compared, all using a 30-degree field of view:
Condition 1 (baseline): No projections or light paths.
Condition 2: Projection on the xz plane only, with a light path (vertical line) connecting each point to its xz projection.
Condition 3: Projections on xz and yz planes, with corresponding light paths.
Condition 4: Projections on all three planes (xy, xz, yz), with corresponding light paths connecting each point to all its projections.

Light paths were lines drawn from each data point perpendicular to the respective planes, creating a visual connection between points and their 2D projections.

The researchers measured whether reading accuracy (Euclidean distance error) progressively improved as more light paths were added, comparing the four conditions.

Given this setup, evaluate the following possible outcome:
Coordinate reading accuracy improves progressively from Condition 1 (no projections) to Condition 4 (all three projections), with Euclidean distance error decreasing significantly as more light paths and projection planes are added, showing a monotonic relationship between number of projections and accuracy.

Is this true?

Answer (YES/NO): NO